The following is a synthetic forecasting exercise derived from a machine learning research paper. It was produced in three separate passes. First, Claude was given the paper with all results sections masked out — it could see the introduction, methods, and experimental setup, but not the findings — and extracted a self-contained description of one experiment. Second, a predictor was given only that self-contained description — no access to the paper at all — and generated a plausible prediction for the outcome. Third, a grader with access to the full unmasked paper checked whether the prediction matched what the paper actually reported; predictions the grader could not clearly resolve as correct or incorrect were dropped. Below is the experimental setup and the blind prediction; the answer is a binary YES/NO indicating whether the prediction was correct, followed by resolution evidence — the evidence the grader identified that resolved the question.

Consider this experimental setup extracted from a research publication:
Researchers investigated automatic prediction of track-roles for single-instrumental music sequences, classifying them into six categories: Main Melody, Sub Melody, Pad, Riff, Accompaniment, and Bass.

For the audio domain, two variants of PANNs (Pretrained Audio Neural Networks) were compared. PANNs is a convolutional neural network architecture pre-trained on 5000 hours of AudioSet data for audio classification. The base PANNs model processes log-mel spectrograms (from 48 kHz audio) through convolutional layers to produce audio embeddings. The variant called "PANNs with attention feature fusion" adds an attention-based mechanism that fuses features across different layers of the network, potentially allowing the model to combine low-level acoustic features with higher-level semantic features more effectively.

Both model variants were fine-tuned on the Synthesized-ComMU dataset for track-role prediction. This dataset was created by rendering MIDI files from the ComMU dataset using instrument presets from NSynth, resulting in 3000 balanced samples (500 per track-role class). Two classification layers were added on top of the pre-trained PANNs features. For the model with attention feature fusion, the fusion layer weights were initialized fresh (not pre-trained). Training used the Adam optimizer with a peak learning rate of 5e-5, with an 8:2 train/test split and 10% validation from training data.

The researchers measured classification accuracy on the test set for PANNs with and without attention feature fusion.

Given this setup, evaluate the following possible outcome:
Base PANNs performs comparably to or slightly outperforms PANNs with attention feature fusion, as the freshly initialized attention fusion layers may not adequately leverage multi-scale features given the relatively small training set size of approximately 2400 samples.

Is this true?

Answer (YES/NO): NO